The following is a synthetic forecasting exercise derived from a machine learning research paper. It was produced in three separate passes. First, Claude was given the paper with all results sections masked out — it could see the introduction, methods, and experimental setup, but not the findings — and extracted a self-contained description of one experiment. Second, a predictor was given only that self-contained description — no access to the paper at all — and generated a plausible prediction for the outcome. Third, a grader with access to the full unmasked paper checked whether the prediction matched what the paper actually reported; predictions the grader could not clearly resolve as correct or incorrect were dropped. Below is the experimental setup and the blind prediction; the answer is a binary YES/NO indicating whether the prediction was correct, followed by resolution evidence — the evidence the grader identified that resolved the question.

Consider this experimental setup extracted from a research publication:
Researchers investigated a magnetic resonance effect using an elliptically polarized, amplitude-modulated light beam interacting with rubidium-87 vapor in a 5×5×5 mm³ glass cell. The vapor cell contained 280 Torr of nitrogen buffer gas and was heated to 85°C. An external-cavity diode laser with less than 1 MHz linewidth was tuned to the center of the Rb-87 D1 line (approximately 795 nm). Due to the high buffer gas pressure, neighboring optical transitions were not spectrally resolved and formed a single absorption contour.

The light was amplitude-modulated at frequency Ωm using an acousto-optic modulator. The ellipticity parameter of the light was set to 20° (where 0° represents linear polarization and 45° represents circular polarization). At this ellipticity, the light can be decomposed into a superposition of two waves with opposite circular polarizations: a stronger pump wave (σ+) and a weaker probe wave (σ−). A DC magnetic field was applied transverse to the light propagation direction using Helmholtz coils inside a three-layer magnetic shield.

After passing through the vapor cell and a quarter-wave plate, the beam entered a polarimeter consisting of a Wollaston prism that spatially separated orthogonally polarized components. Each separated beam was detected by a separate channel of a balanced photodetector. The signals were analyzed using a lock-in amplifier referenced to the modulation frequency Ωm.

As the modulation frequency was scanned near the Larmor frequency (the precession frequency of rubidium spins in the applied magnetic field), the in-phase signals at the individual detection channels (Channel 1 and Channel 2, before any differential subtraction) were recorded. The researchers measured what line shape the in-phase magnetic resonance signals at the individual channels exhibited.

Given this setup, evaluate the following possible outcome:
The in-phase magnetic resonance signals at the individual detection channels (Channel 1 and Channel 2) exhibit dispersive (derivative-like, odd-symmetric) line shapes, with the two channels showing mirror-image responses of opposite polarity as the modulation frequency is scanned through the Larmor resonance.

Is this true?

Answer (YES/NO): NO